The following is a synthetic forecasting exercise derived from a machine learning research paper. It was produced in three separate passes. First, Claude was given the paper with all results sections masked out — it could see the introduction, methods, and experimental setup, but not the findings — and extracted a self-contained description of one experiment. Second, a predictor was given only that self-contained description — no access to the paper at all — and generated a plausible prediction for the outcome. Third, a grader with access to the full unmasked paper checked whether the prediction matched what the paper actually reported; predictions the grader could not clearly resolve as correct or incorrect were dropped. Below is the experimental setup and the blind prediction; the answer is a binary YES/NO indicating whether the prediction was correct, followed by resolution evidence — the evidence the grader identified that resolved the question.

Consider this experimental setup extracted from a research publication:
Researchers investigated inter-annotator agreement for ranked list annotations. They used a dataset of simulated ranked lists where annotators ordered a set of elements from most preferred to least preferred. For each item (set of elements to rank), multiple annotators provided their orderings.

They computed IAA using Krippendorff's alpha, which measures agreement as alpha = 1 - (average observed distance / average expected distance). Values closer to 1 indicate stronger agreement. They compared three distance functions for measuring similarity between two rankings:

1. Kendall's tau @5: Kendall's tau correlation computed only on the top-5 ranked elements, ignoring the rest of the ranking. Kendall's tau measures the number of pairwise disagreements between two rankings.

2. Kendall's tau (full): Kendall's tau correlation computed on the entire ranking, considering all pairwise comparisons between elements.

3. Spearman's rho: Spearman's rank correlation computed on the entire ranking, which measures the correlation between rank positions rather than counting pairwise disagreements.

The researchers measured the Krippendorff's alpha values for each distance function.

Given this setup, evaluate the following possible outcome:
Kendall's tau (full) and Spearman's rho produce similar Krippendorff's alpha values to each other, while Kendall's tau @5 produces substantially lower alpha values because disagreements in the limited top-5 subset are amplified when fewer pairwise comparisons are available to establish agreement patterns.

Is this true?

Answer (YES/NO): YES